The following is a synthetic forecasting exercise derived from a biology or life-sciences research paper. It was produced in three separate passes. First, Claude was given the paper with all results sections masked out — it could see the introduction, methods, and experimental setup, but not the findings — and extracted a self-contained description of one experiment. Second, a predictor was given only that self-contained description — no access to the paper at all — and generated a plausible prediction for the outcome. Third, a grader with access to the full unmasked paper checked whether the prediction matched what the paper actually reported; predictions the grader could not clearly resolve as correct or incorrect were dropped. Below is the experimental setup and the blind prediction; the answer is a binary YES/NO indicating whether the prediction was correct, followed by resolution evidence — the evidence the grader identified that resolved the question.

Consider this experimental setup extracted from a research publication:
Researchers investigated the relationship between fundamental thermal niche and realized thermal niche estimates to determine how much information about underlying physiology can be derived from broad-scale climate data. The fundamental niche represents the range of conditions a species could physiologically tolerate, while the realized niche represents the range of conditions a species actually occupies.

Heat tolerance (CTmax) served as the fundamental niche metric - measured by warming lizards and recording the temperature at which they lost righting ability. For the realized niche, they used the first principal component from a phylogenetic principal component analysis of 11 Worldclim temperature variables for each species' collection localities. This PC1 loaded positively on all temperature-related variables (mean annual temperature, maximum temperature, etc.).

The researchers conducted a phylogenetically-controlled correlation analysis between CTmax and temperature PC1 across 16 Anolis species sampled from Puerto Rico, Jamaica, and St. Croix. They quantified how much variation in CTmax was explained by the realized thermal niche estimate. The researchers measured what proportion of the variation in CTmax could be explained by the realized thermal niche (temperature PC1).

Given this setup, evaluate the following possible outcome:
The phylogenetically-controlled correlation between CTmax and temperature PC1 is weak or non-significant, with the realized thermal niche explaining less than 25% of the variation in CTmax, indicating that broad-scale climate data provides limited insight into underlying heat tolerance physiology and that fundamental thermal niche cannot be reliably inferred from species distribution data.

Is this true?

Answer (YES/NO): NO